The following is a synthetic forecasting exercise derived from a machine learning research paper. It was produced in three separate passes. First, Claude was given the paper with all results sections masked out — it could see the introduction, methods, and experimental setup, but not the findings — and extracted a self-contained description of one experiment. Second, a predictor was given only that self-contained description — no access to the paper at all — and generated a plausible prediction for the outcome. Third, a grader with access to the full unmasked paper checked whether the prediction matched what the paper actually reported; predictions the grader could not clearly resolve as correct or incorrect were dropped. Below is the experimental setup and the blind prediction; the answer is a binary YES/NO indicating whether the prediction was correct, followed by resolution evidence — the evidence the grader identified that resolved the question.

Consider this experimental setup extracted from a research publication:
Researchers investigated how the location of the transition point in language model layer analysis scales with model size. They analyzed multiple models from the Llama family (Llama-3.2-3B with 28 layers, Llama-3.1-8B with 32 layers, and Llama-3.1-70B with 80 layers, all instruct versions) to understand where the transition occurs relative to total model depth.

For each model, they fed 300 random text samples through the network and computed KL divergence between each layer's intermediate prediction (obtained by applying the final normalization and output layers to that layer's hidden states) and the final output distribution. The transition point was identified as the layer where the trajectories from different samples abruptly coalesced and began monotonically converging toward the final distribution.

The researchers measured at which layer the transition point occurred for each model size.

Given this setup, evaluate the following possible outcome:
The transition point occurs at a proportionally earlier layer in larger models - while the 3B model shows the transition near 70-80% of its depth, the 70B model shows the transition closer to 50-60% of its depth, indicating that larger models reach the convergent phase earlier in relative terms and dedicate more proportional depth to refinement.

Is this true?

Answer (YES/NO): NO